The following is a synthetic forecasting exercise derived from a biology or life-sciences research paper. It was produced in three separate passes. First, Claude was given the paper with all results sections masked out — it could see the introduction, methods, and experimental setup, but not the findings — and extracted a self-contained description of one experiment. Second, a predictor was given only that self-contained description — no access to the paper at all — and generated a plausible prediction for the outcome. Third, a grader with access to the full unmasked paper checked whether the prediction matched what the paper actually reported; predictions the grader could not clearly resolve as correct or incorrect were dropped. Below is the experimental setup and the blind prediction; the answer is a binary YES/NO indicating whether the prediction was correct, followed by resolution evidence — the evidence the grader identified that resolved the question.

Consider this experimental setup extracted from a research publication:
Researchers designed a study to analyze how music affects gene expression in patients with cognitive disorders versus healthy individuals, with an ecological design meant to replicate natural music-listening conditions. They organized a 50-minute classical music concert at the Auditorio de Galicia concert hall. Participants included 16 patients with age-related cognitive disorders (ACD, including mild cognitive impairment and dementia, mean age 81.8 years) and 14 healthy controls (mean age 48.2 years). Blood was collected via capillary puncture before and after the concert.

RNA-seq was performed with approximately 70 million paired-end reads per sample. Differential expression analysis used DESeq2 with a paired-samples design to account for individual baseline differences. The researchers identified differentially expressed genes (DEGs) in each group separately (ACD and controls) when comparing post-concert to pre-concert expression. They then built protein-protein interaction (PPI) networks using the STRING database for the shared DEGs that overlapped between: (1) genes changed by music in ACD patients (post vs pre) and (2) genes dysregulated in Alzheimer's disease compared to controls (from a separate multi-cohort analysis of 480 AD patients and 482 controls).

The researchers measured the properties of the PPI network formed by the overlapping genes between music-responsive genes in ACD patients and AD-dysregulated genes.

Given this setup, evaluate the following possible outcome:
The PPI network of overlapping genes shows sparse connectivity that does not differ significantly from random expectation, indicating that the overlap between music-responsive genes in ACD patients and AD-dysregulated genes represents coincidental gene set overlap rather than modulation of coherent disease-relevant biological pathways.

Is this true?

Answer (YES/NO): NO